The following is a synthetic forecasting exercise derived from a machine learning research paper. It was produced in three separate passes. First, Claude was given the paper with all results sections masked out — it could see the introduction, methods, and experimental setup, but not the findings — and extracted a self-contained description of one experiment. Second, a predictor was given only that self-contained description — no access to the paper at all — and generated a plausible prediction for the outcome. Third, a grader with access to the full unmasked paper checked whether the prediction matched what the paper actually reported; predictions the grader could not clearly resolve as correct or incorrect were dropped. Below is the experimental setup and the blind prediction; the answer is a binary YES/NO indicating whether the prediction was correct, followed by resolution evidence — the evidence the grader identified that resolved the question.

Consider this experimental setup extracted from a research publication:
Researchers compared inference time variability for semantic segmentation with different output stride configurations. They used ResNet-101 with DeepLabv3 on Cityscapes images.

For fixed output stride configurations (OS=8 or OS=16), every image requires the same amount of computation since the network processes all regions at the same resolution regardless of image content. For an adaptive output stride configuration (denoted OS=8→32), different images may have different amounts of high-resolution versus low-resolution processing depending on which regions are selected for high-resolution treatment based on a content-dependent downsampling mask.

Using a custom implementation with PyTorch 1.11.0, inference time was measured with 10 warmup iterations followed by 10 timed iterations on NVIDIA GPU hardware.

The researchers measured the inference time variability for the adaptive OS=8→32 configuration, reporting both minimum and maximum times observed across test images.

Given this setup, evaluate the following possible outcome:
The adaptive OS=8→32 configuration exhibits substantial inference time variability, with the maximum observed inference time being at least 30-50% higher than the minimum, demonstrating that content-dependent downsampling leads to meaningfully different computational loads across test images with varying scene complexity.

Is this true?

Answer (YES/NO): YES